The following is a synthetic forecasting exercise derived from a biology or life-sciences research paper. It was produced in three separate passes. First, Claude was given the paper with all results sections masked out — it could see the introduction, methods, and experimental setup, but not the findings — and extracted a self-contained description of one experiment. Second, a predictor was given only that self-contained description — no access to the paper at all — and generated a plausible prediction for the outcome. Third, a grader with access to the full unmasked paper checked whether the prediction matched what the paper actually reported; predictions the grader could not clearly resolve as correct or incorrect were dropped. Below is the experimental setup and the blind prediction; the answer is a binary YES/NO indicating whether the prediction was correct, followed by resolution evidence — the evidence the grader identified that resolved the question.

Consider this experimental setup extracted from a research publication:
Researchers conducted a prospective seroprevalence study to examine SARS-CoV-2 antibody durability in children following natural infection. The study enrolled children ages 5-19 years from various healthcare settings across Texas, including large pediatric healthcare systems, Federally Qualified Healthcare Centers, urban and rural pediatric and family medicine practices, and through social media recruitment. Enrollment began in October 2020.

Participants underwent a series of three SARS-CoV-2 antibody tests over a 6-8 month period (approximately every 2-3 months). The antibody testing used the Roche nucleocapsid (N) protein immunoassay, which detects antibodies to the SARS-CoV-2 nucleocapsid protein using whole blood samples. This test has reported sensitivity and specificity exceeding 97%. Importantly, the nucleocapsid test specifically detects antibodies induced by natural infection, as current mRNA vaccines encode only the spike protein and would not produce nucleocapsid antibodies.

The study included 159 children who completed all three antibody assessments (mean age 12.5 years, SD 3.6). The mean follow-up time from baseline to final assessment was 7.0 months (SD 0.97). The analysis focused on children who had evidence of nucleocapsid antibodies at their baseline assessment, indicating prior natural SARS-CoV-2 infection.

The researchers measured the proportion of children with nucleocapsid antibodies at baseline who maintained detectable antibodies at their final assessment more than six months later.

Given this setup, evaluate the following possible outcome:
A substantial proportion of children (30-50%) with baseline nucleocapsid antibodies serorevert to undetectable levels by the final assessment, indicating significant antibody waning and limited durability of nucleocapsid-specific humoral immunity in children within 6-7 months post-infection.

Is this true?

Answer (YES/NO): NO